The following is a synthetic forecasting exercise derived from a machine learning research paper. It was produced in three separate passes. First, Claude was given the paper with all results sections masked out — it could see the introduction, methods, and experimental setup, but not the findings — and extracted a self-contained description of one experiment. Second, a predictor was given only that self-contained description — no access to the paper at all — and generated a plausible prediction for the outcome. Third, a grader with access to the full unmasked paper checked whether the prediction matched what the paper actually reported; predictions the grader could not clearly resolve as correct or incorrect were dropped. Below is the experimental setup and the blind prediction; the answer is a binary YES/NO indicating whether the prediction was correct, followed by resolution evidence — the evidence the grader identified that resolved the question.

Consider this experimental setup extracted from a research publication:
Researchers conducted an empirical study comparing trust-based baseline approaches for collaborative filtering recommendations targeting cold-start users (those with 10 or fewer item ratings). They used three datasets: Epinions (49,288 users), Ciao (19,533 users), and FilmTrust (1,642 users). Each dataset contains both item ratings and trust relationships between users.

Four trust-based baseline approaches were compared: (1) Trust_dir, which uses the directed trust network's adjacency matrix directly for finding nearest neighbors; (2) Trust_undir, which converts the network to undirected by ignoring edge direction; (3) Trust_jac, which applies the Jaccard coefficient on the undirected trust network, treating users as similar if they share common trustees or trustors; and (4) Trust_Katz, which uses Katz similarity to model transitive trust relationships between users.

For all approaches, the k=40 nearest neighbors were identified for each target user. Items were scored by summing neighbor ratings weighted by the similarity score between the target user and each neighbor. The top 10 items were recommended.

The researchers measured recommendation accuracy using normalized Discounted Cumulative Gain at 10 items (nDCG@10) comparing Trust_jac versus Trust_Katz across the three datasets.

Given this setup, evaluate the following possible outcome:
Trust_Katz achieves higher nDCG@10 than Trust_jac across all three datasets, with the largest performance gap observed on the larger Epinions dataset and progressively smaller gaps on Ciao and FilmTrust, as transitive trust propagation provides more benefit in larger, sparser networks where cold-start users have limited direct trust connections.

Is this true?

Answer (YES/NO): NO